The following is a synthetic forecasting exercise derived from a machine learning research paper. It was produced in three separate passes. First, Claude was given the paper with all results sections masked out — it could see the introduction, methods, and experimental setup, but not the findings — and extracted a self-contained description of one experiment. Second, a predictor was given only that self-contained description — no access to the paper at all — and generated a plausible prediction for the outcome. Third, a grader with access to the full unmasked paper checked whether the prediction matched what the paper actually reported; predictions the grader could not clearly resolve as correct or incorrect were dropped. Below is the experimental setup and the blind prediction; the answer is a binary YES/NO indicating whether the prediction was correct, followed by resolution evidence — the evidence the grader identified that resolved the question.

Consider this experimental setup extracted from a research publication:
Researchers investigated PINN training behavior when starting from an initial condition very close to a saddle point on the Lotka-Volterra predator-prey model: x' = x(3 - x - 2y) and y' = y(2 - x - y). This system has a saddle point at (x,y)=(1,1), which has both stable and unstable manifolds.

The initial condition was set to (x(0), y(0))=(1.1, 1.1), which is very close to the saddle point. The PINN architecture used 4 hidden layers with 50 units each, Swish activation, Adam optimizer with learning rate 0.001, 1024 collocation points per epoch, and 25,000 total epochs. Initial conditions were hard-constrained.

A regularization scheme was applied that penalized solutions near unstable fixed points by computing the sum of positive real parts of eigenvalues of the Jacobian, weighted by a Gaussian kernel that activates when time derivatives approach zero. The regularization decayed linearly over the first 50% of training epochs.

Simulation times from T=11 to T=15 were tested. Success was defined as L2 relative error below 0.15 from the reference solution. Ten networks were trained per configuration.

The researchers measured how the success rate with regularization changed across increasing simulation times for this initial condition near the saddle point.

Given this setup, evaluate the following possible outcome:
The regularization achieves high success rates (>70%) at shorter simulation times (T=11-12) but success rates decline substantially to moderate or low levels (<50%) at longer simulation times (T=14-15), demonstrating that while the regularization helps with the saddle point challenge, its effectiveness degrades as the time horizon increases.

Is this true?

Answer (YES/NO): NO